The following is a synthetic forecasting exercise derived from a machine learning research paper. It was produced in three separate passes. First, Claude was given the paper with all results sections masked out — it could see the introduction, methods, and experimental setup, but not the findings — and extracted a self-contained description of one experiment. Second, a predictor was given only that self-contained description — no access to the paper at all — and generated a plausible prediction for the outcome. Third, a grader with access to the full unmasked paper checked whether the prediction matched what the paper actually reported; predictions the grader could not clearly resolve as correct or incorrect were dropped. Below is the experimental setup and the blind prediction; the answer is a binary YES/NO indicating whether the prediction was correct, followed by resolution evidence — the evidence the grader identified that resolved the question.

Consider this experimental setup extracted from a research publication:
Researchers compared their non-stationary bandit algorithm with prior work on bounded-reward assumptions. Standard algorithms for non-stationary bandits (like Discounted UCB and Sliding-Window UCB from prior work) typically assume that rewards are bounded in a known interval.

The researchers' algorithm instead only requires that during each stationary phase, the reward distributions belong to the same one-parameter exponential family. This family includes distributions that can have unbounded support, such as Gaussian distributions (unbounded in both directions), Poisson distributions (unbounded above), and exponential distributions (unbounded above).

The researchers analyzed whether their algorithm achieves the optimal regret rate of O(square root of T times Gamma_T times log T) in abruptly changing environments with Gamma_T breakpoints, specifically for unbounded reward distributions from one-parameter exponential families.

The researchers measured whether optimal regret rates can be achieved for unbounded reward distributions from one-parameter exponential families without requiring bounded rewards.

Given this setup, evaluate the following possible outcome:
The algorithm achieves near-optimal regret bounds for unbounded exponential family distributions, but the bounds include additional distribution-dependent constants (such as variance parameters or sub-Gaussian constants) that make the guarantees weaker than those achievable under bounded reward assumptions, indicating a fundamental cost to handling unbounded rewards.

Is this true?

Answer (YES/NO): NO